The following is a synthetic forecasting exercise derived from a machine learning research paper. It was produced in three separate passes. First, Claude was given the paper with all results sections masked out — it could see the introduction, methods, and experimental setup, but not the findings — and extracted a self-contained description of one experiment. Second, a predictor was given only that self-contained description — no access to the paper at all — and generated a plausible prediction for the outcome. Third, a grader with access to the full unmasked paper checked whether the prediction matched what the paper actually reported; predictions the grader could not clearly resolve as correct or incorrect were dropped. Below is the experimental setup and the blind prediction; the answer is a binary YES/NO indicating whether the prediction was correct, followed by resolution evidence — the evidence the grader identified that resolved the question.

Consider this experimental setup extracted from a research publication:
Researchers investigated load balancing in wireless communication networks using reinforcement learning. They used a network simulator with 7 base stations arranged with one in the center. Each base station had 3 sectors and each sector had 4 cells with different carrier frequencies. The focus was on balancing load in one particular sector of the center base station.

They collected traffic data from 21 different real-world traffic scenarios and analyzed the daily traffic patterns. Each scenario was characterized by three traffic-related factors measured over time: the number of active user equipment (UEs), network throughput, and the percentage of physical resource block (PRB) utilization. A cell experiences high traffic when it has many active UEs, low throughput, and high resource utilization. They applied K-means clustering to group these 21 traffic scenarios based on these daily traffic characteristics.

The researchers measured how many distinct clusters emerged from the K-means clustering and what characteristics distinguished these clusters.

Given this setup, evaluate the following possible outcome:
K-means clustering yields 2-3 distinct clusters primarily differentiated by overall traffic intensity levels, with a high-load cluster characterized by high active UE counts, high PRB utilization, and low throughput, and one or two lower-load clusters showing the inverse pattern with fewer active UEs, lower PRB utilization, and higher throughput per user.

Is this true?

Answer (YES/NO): NO